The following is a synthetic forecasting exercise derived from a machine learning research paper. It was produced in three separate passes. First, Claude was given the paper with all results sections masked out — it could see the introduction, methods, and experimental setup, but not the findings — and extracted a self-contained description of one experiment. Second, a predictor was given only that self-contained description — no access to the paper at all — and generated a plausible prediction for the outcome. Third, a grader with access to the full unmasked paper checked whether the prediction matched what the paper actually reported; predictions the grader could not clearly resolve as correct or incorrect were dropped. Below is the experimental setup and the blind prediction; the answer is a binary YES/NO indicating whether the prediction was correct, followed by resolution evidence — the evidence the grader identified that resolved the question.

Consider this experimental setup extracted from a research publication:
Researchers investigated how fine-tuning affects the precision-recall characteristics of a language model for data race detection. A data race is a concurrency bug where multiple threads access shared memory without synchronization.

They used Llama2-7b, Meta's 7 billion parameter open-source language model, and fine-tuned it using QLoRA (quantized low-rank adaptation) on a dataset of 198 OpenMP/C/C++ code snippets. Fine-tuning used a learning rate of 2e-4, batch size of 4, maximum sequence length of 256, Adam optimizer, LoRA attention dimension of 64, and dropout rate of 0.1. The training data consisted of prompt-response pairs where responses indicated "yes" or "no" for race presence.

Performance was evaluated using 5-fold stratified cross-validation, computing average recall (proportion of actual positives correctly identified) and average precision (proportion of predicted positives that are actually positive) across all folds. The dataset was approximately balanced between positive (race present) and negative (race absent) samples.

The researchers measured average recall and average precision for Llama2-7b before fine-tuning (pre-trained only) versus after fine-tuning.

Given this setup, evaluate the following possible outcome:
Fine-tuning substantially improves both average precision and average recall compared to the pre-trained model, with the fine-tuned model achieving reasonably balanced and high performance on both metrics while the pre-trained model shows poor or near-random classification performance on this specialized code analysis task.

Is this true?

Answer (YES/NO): NO